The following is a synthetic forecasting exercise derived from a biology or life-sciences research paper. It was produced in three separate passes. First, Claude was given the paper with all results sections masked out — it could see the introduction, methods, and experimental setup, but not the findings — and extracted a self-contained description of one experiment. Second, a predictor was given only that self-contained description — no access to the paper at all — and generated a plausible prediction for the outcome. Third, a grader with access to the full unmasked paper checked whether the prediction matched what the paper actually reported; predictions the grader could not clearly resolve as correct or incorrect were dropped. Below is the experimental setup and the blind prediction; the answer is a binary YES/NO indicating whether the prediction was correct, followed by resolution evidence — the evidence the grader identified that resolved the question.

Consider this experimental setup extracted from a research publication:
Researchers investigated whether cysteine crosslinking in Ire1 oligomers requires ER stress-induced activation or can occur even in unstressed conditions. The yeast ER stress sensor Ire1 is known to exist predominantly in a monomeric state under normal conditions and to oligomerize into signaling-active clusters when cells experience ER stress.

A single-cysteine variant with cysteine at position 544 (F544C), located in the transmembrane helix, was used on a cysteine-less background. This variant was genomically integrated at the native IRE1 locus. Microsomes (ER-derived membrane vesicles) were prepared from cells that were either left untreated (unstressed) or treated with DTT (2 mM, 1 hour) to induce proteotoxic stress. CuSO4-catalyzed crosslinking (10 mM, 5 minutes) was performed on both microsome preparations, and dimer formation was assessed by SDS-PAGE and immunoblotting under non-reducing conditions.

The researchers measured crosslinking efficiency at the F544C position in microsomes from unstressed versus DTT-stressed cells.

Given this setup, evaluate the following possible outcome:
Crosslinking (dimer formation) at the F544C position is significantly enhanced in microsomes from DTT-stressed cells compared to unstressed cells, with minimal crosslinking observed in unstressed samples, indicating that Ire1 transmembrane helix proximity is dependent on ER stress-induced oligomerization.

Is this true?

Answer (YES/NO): YES